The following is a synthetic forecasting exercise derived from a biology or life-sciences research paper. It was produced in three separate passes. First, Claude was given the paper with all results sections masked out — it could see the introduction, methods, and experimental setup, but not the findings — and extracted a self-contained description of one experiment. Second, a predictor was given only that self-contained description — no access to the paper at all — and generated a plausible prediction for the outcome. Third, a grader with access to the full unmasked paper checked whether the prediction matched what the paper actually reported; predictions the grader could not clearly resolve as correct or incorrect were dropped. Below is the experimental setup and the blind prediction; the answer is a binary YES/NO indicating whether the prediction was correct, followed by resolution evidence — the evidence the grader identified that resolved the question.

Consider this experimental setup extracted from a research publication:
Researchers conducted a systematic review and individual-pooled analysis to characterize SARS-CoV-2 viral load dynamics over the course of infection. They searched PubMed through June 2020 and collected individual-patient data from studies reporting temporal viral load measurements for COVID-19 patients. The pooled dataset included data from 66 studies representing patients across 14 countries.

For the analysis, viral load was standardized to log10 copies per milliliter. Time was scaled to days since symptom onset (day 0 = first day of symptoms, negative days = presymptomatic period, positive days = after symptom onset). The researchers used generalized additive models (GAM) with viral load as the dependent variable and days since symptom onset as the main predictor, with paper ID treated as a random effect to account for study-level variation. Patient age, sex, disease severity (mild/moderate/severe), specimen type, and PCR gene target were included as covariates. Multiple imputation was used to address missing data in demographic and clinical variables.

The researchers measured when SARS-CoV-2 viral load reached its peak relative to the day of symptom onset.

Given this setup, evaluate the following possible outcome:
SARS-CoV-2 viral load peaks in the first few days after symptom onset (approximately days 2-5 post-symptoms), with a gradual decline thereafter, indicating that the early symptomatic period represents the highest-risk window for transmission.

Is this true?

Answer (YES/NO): NO